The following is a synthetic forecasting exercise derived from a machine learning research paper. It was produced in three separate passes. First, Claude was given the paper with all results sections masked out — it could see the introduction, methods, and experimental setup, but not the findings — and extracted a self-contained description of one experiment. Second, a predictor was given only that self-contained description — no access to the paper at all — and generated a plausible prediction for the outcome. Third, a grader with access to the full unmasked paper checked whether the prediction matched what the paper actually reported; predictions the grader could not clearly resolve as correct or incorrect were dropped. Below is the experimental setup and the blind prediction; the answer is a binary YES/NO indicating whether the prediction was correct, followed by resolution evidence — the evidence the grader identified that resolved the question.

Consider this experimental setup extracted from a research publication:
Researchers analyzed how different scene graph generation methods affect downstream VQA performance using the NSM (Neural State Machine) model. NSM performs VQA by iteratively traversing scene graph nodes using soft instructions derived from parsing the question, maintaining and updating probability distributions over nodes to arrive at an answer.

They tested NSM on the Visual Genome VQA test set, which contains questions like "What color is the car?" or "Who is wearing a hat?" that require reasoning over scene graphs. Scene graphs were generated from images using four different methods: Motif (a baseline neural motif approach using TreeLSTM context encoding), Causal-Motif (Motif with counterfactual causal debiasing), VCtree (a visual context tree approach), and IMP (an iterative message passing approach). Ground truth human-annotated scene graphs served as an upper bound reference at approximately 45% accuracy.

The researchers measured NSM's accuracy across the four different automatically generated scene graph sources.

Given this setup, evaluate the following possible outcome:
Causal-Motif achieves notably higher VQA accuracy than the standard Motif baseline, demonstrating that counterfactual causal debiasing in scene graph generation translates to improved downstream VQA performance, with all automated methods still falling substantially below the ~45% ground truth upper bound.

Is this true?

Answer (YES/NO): NO